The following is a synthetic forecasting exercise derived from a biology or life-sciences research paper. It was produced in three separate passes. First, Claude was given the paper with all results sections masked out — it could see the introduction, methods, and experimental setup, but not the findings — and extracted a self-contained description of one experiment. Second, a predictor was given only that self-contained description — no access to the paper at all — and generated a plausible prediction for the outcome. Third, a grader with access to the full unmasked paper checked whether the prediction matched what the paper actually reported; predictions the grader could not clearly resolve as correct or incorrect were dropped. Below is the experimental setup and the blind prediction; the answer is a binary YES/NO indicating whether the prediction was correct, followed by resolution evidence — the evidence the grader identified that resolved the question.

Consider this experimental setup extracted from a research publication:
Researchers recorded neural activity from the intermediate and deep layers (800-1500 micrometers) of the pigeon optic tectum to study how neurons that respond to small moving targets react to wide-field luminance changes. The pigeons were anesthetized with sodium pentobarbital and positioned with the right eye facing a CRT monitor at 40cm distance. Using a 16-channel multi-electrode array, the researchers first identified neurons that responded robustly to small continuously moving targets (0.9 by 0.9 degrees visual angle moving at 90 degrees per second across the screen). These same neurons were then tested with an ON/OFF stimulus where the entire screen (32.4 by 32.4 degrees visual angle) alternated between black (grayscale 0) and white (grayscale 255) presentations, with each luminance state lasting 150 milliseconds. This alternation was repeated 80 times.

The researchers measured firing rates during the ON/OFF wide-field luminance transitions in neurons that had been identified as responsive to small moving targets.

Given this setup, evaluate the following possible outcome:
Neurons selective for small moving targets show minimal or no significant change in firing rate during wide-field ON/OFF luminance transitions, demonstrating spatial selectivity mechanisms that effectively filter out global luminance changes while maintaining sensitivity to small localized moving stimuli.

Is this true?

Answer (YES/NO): YES